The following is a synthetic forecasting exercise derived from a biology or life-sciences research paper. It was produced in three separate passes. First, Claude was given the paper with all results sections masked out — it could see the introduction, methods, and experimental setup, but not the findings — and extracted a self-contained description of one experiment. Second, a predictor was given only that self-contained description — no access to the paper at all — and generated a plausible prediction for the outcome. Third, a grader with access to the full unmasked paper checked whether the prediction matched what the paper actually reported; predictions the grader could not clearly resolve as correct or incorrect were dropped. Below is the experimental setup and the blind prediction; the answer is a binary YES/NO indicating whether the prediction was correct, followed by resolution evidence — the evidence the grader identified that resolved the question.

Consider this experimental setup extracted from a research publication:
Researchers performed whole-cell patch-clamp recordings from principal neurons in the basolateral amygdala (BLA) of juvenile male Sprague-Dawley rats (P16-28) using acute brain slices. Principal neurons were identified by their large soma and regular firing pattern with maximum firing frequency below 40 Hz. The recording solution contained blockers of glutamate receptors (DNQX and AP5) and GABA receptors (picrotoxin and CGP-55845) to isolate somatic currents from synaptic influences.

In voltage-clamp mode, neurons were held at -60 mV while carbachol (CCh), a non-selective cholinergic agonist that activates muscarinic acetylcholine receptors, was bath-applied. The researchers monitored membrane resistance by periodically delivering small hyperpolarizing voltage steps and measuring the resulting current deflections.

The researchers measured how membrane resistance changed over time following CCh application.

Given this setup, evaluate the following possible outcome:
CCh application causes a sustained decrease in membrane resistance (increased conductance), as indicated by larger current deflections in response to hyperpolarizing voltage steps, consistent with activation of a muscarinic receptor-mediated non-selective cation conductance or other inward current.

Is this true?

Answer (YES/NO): NO